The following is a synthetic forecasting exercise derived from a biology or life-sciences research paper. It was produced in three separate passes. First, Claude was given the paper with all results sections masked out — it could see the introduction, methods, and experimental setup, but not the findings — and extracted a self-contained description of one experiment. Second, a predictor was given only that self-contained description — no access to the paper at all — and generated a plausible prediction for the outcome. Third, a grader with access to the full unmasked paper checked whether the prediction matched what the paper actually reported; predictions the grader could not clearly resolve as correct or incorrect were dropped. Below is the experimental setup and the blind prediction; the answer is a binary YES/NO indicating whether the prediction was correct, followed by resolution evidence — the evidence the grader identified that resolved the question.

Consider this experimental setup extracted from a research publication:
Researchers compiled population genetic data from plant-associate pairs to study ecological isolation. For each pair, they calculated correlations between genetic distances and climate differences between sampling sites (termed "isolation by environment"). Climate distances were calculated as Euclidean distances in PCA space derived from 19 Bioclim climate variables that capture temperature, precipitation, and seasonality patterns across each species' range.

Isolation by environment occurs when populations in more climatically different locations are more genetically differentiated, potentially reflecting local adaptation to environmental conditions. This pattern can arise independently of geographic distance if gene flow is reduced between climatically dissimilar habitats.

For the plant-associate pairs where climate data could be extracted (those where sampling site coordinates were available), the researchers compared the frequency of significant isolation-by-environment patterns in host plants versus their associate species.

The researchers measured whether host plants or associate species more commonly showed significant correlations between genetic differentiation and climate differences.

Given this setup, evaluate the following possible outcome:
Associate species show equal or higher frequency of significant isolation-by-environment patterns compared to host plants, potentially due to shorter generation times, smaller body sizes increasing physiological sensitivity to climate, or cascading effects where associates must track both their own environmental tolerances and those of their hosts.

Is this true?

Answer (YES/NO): YES